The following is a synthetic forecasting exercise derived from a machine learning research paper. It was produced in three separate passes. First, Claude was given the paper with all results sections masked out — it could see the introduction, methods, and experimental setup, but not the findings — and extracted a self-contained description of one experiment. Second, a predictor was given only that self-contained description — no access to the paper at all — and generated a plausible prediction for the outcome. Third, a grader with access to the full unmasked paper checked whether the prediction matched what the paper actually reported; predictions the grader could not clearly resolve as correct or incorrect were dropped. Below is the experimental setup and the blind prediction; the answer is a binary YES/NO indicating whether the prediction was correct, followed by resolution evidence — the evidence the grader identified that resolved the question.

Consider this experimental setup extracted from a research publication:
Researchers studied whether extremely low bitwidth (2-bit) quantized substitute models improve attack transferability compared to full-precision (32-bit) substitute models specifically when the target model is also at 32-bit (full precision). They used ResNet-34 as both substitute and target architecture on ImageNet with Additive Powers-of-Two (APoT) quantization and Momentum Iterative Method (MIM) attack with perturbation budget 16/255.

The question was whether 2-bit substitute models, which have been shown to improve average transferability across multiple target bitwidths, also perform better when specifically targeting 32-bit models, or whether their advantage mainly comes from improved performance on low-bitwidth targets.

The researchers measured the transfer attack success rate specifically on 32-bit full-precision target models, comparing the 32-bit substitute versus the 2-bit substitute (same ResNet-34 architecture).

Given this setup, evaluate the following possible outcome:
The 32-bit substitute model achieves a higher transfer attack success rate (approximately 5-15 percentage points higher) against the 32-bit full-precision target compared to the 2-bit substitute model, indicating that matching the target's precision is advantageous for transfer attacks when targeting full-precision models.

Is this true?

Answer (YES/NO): YES